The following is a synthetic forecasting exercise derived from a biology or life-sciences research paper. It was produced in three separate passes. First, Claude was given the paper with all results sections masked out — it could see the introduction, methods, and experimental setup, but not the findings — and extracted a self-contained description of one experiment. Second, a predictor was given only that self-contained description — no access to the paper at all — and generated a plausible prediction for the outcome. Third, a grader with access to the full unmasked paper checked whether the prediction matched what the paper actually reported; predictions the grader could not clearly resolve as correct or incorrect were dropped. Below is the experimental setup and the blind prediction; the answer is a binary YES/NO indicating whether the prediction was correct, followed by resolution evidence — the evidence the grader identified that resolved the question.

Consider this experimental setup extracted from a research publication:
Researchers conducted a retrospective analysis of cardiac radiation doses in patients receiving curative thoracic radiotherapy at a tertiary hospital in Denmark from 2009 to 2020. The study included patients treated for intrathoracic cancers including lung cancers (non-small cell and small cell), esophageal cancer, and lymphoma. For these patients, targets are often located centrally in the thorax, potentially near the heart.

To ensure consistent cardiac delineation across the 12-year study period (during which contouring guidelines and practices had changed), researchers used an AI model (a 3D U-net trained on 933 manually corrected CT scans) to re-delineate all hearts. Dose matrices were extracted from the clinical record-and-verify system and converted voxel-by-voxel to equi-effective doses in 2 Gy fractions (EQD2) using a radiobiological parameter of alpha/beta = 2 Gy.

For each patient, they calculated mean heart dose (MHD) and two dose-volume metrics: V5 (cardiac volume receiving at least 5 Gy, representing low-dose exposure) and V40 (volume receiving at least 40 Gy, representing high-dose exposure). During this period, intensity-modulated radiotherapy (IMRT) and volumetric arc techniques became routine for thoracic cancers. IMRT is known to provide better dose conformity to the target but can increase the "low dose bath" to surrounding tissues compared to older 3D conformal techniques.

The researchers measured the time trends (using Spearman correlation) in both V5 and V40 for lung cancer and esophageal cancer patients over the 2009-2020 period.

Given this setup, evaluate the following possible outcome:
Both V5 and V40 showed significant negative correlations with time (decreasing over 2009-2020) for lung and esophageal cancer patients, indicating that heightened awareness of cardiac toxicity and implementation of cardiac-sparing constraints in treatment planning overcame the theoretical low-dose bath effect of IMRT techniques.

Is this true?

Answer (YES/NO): NO